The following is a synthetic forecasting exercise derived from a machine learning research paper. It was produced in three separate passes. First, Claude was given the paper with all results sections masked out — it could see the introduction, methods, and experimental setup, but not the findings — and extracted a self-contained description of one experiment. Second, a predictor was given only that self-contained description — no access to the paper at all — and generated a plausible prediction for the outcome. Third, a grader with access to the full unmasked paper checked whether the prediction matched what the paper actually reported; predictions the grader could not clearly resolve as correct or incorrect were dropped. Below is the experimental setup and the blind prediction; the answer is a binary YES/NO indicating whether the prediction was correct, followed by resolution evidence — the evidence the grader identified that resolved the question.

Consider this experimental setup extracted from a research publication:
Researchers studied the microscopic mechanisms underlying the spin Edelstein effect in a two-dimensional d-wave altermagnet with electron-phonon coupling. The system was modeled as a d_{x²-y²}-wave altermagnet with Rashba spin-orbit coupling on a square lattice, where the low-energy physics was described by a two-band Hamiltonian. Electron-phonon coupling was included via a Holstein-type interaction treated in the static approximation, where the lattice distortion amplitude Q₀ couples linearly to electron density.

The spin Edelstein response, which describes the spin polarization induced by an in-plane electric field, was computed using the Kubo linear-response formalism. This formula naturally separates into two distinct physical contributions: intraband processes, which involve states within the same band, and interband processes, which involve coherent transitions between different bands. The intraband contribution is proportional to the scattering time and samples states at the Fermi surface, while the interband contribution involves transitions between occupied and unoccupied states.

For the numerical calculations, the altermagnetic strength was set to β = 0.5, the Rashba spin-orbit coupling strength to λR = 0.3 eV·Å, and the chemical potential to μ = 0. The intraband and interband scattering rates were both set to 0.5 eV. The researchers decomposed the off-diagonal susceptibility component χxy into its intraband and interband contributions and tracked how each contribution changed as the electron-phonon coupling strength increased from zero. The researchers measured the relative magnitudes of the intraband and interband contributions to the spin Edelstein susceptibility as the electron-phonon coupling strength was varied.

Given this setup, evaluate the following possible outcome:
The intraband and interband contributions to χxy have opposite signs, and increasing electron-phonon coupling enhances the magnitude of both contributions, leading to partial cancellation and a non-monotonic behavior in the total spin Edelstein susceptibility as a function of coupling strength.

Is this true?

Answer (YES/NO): NO